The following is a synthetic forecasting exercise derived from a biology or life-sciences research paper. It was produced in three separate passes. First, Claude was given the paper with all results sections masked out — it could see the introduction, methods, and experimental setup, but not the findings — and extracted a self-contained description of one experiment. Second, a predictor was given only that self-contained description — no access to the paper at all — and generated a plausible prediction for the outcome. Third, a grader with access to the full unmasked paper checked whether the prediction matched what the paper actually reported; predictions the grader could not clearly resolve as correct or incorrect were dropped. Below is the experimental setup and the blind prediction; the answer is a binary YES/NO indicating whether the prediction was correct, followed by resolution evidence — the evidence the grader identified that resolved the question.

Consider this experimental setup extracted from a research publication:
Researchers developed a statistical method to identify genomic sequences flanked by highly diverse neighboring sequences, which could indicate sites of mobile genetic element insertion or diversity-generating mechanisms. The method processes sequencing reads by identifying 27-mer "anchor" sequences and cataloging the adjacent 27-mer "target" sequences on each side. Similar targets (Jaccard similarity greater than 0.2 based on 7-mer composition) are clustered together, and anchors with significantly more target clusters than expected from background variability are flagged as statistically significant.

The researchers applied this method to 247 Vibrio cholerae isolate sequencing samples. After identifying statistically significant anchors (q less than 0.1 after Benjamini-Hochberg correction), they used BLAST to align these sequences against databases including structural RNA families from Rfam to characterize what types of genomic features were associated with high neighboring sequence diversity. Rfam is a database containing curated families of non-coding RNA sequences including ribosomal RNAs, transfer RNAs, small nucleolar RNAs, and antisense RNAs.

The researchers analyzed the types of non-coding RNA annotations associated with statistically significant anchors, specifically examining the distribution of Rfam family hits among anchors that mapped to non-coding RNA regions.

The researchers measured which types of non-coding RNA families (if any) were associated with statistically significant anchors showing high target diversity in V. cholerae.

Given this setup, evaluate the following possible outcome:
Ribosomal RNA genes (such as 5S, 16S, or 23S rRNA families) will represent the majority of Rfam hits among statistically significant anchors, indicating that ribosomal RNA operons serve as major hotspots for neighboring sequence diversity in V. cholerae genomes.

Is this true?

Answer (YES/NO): NO